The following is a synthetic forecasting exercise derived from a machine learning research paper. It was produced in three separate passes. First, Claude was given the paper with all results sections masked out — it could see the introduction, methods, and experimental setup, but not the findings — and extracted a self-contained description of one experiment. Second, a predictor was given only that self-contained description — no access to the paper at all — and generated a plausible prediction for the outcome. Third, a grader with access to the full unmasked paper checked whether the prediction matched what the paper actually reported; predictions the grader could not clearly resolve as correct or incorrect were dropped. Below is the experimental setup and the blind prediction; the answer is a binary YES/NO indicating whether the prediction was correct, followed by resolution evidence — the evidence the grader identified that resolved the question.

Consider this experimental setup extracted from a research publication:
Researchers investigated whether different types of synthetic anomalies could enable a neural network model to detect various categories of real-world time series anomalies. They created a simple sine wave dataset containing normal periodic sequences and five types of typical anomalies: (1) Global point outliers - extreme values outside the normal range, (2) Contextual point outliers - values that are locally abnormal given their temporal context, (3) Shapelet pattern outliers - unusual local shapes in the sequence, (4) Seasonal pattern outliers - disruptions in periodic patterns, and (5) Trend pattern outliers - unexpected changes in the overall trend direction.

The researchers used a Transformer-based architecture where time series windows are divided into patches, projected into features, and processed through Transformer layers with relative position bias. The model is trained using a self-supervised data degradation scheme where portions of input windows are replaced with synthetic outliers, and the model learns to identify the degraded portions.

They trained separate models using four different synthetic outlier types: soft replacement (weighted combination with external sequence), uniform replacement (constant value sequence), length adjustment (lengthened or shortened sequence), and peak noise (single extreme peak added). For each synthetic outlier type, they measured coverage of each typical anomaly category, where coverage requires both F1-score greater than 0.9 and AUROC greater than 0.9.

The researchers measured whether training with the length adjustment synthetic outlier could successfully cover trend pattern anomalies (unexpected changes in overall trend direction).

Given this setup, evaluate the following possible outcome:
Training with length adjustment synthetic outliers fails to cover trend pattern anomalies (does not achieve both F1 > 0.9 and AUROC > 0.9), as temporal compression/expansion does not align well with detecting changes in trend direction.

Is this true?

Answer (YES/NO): YES